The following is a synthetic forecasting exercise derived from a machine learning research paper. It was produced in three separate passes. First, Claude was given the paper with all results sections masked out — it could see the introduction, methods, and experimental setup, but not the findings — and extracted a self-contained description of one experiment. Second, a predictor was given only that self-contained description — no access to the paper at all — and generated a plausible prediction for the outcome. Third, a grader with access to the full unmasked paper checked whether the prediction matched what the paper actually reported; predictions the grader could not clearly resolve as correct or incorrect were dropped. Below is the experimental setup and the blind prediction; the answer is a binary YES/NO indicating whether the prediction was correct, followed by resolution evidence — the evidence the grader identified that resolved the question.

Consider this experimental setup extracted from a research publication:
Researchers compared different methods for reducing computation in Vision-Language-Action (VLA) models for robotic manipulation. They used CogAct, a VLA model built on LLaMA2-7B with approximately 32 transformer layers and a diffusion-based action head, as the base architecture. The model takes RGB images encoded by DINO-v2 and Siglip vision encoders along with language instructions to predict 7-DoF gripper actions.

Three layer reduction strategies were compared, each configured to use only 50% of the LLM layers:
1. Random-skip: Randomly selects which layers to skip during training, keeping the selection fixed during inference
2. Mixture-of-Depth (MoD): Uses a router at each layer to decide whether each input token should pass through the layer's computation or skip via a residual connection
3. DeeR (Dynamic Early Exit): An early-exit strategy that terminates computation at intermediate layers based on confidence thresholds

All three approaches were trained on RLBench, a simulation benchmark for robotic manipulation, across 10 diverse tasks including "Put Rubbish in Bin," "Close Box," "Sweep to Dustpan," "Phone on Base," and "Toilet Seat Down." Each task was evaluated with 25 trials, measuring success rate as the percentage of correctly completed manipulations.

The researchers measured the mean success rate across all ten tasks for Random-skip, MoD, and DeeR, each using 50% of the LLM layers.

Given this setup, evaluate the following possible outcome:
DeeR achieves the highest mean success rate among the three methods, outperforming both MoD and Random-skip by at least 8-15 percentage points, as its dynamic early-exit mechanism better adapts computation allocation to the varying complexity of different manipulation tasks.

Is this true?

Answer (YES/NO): NO